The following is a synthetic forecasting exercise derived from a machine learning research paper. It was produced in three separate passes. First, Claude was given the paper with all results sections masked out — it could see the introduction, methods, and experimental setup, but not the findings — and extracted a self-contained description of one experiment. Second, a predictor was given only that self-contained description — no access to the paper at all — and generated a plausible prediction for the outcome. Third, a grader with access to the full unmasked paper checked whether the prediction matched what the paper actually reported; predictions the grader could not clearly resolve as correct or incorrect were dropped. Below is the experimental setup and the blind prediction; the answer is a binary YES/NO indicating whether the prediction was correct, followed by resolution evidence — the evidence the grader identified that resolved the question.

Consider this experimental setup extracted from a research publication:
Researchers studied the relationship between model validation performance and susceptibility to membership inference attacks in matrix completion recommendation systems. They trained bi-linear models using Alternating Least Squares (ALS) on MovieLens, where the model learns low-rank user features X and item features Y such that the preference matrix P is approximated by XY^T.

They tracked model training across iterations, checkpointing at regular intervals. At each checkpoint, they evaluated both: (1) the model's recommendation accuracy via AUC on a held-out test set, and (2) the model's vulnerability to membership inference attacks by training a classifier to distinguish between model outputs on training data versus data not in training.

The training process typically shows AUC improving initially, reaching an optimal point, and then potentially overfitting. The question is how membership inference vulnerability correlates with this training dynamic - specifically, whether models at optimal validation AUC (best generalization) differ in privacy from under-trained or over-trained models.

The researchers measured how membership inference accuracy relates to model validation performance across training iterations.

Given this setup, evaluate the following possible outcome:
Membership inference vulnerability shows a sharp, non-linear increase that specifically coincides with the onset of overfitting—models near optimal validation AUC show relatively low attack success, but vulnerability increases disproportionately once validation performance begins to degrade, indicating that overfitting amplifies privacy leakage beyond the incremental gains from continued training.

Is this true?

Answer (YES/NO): NO